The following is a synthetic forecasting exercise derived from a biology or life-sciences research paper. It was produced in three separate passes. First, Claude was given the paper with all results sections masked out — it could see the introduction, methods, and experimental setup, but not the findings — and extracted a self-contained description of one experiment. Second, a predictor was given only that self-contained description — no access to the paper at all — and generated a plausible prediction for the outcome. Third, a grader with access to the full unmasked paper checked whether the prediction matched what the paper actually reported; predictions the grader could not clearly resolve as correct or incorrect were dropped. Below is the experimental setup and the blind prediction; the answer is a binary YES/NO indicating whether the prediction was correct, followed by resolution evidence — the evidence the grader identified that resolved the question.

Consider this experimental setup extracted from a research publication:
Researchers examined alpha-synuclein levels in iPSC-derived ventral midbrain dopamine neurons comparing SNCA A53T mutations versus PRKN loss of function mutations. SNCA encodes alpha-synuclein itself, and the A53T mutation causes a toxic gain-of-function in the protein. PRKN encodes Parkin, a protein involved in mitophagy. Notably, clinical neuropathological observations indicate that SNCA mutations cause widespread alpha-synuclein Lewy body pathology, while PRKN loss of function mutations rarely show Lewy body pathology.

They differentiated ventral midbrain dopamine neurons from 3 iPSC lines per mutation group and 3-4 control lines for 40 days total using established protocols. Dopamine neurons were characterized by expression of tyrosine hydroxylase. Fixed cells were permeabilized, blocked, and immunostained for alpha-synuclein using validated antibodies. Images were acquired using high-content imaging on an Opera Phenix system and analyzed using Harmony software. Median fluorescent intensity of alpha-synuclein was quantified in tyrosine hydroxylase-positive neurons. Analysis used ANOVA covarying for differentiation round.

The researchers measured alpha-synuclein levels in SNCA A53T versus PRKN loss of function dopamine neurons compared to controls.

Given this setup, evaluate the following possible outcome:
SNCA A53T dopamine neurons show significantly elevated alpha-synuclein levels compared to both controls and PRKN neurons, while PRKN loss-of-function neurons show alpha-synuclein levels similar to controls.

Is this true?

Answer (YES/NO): NO